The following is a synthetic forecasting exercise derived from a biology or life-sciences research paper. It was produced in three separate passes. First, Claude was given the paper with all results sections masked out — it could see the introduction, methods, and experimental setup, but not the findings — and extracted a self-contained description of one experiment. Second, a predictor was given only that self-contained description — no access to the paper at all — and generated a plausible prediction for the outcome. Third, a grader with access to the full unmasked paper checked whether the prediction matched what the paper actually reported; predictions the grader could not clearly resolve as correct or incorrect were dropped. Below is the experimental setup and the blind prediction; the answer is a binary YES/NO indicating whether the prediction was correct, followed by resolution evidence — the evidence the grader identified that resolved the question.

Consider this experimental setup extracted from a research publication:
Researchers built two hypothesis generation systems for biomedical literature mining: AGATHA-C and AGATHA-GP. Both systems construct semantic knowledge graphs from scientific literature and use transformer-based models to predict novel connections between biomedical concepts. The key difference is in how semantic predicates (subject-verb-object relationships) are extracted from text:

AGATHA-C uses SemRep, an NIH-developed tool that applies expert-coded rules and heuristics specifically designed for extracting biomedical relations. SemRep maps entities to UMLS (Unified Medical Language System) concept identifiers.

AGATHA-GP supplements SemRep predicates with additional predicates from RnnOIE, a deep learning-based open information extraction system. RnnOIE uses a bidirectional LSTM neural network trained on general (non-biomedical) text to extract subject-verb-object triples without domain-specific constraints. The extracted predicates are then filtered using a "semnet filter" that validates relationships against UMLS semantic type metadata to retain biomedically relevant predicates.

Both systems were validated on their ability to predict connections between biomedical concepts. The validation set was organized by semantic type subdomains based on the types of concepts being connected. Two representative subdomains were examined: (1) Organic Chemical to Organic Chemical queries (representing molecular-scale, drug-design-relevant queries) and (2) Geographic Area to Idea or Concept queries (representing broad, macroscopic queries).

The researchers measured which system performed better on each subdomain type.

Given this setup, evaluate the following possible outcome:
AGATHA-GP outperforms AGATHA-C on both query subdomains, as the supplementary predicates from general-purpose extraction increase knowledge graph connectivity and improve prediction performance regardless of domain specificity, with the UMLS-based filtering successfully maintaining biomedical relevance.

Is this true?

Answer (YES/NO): NO